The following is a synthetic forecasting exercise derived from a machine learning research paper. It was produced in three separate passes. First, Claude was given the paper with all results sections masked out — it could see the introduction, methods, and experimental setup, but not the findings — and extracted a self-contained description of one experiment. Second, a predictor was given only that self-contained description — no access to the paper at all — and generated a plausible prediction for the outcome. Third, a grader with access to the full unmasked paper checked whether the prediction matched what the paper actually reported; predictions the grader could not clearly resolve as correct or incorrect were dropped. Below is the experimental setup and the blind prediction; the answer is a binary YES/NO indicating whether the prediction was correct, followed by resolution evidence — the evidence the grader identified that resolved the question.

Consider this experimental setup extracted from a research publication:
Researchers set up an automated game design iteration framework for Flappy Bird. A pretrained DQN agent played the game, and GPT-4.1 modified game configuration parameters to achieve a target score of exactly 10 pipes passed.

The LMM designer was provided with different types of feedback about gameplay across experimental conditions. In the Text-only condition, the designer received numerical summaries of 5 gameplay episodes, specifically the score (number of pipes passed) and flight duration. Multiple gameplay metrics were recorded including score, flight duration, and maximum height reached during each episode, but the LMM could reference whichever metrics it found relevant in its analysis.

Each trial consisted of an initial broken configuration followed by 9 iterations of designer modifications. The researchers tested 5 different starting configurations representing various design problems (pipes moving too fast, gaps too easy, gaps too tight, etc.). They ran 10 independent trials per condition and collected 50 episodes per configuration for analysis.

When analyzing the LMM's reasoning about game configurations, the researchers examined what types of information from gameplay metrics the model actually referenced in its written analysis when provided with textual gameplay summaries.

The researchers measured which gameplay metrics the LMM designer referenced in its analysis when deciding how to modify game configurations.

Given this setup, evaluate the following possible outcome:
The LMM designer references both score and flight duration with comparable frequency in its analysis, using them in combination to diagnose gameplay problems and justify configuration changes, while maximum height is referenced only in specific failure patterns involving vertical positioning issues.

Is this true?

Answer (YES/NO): NO